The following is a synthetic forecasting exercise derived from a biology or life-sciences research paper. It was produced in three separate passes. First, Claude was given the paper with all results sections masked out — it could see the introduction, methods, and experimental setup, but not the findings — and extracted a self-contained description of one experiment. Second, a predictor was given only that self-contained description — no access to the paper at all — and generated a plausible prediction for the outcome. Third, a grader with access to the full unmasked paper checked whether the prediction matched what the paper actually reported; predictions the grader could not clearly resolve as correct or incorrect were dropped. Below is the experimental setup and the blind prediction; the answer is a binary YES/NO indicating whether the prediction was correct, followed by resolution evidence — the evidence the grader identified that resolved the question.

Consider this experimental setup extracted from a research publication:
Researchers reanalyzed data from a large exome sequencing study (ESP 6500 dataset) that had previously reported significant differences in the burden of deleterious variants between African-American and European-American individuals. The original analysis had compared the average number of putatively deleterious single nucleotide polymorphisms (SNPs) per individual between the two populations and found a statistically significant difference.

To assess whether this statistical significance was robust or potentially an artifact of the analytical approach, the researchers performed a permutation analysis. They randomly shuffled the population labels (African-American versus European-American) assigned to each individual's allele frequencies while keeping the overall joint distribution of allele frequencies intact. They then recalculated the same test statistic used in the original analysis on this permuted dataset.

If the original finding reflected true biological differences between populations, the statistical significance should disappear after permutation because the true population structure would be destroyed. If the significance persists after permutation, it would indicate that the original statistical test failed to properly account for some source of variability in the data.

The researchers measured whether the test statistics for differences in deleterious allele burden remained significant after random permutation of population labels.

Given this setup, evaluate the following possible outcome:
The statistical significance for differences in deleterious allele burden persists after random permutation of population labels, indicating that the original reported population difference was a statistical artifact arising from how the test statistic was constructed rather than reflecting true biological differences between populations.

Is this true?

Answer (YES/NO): YES